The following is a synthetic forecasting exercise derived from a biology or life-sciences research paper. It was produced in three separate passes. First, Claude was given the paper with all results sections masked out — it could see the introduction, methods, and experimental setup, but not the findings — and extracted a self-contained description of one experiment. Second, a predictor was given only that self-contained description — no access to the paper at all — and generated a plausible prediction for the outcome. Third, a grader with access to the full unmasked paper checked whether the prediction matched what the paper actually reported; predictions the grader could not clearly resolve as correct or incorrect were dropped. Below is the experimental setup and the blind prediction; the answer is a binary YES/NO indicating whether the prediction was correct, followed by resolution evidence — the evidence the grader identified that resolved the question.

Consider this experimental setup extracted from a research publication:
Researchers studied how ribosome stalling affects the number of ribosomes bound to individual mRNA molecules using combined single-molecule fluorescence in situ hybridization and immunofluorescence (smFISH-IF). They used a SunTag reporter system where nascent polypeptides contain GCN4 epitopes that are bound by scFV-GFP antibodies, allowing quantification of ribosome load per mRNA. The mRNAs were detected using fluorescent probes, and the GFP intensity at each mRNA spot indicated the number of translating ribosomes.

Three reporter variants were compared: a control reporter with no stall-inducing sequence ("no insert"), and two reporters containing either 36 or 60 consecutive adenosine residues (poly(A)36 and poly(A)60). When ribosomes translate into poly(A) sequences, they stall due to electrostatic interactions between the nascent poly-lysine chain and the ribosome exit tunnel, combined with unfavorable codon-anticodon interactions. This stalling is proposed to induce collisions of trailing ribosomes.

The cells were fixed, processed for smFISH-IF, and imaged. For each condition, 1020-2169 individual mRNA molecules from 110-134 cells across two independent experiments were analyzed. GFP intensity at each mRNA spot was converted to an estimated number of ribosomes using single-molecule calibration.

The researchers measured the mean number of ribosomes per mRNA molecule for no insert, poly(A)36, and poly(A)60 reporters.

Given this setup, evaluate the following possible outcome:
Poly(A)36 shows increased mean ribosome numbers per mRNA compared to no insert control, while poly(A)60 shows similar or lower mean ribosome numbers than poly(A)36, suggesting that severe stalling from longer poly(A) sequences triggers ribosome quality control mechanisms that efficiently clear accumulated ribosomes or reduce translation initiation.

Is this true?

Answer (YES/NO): NO